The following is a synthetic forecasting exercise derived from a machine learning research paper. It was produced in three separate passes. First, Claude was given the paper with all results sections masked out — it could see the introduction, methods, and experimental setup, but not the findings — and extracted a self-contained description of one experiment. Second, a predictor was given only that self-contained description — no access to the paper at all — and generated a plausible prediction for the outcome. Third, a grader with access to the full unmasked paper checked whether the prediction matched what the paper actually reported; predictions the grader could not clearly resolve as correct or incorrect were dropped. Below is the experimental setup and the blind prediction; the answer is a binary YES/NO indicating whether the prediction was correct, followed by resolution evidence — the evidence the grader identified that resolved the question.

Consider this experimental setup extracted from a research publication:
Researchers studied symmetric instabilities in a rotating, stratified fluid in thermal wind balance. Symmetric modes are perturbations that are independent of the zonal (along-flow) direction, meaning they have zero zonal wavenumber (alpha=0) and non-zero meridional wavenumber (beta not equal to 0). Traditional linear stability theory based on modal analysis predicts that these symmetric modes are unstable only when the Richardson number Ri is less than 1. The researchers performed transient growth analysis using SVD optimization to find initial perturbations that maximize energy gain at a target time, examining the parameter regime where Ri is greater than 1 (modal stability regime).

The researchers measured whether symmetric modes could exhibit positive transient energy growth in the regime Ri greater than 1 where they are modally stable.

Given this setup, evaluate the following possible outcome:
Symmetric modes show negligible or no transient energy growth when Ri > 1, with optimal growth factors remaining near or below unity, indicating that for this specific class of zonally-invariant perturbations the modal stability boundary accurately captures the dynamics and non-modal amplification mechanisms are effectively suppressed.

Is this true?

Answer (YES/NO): NO